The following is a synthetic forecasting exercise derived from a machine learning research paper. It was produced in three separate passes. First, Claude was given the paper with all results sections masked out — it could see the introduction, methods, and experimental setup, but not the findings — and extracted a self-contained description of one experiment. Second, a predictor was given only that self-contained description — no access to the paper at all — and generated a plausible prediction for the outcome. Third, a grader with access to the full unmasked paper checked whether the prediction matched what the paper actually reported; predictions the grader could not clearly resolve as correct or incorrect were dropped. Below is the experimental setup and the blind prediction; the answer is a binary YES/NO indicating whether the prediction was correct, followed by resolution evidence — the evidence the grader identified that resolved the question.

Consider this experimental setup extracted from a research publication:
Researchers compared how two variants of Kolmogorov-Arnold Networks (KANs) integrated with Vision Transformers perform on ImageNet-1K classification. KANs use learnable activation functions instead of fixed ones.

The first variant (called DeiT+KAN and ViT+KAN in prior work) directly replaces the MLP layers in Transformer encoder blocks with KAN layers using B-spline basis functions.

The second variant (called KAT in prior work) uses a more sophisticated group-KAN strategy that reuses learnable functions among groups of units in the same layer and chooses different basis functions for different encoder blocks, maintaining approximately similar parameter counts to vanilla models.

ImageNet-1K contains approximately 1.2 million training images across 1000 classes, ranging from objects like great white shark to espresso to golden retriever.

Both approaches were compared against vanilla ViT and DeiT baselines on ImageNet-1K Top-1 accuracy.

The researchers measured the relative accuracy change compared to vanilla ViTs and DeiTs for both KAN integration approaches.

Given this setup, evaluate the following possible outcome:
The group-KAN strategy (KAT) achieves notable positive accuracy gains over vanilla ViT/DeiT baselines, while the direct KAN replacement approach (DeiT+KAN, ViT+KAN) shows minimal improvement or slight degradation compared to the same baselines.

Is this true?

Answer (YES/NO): NO